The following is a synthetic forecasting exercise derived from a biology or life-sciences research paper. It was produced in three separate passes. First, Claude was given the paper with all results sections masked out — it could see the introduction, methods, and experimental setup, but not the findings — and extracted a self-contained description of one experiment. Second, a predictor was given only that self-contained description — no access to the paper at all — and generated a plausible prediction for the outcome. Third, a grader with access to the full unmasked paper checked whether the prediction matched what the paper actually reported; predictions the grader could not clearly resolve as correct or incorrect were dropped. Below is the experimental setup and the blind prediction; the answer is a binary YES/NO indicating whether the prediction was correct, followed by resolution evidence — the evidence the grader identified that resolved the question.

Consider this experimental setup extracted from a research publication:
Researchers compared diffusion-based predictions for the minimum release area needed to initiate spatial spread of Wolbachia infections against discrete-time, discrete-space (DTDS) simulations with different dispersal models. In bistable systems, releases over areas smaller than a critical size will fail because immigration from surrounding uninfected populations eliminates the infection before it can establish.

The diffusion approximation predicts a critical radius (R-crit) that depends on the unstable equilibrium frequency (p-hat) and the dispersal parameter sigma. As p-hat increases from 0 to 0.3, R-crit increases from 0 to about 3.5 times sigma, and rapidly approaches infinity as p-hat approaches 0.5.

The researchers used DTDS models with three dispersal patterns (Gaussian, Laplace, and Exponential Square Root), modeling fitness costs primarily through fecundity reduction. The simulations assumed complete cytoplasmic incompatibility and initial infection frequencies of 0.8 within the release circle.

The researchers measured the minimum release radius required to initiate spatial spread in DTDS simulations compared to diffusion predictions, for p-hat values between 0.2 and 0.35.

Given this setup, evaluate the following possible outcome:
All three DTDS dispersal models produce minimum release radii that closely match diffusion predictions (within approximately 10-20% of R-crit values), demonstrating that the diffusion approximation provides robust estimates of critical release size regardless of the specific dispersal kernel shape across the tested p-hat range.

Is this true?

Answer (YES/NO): NO